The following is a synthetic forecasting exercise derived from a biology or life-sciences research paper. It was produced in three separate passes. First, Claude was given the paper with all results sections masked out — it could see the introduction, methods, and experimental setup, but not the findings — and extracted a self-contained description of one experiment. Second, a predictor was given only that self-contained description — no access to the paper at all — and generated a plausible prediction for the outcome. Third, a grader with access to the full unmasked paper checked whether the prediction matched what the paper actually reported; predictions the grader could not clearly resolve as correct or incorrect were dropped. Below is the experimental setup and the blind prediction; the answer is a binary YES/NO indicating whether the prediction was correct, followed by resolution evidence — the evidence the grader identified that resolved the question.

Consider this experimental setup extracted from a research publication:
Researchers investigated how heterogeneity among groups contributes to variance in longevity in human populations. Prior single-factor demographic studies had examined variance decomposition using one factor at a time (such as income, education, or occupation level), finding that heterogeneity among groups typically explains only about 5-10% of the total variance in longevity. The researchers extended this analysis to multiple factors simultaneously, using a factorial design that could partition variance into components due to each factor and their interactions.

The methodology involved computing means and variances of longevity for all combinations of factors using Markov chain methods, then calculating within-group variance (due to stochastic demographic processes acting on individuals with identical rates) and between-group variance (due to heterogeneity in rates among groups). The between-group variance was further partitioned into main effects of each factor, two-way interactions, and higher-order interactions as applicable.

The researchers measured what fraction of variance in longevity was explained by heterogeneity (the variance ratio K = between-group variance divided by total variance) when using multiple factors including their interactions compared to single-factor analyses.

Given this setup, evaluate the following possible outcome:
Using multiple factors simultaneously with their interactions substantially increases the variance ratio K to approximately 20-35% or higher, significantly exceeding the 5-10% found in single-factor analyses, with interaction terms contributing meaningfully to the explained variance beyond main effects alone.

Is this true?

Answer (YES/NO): NO